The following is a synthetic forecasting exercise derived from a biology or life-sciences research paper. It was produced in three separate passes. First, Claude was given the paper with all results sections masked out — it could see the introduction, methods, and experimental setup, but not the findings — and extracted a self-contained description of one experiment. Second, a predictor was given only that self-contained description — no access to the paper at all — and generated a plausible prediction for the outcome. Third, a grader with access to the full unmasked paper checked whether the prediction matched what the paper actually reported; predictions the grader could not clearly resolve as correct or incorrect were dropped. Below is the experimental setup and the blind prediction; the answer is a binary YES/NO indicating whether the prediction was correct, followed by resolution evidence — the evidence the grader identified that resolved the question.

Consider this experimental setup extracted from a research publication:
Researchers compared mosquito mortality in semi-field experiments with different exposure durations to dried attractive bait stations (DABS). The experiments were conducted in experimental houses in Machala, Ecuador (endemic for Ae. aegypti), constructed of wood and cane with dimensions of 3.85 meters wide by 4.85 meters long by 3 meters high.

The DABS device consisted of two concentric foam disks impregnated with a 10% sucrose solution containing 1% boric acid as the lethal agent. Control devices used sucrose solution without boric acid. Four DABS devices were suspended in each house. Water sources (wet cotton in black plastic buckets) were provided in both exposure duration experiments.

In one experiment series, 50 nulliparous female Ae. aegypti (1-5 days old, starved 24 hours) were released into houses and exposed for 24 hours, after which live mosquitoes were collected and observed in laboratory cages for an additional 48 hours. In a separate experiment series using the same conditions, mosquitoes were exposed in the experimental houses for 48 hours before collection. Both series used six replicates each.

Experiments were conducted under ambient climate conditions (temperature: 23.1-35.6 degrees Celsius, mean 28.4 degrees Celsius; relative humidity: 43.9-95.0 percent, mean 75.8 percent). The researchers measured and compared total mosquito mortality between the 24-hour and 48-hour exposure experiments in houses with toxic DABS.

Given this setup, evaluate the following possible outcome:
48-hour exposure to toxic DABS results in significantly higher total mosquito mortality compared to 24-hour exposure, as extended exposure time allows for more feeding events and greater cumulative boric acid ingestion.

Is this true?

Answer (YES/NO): YES